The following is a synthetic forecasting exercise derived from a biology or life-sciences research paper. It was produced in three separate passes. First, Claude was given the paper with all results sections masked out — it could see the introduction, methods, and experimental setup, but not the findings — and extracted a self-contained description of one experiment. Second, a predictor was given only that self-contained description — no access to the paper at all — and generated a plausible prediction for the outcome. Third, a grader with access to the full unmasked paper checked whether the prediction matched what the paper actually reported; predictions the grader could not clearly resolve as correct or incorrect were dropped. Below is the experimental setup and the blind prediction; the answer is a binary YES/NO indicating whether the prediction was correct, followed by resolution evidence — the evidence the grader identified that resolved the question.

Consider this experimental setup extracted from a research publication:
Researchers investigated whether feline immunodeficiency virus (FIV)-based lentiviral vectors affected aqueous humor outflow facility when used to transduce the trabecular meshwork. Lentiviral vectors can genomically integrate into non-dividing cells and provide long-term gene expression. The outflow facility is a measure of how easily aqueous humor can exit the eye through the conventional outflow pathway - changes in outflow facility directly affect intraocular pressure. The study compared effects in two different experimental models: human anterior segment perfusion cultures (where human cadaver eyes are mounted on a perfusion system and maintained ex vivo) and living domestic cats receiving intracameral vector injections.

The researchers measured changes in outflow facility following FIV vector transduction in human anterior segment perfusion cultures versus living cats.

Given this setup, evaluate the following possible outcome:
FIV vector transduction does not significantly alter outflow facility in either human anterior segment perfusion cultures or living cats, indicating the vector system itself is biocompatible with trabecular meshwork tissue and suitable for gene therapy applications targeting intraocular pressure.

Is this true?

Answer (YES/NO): NO